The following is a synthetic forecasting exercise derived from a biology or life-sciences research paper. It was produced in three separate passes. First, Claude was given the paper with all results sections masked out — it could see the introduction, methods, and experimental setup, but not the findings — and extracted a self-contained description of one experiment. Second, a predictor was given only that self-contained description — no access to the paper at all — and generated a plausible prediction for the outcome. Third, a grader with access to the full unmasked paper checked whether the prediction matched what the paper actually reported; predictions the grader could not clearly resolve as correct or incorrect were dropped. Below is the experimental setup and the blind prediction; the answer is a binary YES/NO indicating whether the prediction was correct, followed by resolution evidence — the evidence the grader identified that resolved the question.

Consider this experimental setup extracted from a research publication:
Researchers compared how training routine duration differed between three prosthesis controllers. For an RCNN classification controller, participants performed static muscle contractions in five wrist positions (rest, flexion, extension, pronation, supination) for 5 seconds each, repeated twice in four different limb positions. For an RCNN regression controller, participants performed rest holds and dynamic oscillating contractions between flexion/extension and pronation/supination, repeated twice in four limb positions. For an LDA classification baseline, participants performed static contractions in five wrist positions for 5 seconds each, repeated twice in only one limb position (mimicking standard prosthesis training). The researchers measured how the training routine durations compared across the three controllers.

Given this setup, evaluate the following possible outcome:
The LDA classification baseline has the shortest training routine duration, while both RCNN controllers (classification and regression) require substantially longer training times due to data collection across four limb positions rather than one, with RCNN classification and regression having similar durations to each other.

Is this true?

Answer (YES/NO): NO